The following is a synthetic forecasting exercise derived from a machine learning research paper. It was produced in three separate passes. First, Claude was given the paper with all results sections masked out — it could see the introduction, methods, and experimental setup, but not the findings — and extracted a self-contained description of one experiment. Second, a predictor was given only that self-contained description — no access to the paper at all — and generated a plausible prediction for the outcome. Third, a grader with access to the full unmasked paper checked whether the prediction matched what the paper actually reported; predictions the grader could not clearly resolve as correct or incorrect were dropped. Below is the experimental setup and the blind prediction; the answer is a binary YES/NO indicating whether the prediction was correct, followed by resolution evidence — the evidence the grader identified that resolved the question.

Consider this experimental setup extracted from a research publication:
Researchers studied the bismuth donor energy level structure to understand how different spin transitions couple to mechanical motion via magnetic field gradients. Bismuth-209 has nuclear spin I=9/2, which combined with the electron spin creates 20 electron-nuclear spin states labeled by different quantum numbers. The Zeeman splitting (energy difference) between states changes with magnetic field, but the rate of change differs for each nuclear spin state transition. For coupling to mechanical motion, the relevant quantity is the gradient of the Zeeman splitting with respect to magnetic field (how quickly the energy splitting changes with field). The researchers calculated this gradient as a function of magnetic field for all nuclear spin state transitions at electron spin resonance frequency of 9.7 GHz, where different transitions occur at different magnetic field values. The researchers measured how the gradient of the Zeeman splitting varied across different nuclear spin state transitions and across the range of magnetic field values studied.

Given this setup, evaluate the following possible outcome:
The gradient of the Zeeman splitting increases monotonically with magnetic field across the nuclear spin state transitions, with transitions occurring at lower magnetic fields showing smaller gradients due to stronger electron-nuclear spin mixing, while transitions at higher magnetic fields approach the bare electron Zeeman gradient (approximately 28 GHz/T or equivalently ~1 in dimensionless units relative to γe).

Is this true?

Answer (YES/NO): NO